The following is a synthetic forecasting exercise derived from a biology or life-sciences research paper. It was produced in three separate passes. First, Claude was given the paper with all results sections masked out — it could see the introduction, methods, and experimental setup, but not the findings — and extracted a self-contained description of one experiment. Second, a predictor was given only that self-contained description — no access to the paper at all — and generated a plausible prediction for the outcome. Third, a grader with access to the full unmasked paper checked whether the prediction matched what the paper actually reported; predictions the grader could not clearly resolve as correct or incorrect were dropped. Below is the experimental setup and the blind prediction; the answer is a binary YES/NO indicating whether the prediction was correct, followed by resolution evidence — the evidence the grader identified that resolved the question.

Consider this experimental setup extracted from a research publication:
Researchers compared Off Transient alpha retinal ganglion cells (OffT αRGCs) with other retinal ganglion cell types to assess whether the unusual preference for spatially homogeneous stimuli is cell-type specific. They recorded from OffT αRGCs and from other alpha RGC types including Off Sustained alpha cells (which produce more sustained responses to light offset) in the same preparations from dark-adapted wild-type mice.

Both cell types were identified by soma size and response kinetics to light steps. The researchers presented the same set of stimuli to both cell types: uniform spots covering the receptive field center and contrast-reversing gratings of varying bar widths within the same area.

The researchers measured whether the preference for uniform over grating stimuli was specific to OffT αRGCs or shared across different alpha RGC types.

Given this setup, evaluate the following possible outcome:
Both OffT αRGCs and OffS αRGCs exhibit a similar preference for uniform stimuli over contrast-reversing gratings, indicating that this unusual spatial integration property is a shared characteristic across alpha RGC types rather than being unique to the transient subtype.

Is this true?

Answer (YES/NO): NO